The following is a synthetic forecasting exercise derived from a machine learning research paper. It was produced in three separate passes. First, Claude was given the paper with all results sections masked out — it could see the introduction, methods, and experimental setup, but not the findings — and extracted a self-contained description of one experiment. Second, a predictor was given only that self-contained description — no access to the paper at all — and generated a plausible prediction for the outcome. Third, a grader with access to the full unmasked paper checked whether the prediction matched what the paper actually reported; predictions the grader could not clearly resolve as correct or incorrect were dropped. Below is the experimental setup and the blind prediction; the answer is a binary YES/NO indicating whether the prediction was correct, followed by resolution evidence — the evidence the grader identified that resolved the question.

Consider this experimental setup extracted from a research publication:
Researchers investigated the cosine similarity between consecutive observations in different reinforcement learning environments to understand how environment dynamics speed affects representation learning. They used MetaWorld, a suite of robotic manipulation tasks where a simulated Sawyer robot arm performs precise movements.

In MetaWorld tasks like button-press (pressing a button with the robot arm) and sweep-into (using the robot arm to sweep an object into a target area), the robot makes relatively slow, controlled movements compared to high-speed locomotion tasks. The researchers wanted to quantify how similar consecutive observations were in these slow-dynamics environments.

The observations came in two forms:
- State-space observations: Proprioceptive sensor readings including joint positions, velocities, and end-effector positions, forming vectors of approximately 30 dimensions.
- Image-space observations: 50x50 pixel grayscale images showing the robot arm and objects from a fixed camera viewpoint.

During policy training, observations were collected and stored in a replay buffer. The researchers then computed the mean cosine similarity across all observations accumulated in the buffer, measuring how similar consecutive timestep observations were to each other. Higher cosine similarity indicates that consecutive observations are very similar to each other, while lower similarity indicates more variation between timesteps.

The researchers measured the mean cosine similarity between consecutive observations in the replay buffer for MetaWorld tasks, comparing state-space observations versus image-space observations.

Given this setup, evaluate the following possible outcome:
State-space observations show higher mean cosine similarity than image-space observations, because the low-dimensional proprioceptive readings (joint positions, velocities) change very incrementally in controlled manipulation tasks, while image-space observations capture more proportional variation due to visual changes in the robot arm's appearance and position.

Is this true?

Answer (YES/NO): YES